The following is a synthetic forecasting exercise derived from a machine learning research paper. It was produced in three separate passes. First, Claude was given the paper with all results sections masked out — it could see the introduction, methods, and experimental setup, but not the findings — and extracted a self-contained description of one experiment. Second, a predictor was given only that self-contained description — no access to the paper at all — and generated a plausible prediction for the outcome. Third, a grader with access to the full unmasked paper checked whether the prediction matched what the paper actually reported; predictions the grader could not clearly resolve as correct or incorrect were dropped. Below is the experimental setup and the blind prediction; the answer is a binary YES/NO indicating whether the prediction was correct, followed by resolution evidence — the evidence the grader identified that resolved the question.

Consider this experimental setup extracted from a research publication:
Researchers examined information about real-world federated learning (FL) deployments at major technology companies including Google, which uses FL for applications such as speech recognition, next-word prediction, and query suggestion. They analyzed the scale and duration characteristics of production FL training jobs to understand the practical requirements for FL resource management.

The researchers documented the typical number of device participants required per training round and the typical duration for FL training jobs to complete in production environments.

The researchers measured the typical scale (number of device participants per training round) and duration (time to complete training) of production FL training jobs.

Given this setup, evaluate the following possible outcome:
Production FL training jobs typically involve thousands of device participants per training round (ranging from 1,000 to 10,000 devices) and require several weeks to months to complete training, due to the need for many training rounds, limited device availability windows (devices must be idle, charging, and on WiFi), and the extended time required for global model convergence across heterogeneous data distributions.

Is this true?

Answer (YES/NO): NO